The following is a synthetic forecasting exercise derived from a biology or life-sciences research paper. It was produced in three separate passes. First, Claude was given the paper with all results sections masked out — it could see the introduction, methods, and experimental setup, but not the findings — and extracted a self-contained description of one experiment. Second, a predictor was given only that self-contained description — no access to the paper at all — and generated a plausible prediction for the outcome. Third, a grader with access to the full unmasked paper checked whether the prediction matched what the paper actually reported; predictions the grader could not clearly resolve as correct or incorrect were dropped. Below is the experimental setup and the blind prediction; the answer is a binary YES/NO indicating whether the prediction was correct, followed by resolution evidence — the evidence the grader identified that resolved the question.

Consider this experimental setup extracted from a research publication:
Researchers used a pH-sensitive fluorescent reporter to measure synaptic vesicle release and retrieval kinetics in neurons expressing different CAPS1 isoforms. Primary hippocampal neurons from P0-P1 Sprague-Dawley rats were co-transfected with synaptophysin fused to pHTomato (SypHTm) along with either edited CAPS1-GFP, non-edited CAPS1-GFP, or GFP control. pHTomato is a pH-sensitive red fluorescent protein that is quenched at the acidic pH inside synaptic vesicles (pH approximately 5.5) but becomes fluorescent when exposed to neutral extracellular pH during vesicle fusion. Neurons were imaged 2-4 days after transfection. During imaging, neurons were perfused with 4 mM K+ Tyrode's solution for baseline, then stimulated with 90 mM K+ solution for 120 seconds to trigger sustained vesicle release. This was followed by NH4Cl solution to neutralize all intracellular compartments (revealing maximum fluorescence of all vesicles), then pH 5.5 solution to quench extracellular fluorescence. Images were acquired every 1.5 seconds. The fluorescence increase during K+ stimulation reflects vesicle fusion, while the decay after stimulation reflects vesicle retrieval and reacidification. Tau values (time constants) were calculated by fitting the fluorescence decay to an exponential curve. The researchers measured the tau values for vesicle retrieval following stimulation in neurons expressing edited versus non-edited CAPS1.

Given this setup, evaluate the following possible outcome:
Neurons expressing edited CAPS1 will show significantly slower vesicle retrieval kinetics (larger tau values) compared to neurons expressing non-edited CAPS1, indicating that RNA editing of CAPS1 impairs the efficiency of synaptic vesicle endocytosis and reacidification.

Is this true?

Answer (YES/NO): NO